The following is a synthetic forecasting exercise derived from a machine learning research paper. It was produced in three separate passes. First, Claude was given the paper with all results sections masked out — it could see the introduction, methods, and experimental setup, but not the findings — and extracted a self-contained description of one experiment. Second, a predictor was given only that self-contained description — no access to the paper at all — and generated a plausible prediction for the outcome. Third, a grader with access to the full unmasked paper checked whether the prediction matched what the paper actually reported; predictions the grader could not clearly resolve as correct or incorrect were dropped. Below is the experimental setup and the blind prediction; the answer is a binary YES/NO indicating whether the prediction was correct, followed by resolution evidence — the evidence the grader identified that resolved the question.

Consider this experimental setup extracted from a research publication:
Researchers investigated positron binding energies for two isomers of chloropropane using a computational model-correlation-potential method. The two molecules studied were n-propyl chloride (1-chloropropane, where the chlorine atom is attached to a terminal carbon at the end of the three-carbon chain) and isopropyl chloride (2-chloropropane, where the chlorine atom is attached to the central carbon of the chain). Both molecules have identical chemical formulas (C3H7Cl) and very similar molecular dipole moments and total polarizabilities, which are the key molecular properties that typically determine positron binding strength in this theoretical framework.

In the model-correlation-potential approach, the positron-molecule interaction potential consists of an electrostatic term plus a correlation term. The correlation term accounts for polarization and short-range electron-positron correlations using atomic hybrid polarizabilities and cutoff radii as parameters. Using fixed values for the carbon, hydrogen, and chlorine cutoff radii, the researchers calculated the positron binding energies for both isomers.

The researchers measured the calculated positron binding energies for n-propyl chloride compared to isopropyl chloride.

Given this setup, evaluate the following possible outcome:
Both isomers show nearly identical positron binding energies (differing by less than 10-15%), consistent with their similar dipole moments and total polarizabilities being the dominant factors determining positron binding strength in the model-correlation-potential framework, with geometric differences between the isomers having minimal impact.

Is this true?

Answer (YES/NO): NO